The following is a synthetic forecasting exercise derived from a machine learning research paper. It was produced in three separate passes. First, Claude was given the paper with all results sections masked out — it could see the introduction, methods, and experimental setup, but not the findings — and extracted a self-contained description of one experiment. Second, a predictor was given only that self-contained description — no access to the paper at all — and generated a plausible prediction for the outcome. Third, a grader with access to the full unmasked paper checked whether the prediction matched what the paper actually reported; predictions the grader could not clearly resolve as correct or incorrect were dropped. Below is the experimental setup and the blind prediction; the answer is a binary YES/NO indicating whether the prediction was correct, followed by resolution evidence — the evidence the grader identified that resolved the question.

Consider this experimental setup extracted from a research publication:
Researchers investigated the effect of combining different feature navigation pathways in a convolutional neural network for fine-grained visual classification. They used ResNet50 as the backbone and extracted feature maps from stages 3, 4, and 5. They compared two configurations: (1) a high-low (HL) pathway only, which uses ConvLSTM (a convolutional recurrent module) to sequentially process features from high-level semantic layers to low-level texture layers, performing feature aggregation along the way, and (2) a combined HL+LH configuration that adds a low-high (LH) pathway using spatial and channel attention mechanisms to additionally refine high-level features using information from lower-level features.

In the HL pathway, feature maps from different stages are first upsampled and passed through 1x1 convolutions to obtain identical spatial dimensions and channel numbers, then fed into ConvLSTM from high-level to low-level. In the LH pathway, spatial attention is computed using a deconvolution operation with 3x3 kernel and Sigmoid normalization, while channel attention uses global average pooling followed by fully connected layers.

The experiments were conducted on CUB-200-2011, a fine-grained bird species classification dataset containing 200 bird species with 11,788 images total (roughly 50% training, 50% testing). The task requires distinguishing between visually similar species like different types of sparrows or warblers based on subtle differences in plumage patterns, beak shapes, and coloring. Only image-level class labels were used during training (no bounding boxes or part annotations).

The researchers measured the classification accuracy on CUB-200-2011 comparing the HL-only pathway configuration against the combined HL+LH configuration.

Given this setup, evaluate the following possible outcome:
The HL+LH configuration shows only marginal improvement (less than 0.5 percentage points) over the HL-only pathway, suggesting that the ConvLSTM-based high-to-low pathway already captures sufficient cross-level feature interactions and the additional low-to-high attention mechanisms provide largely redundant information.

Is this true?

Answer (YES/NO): NO